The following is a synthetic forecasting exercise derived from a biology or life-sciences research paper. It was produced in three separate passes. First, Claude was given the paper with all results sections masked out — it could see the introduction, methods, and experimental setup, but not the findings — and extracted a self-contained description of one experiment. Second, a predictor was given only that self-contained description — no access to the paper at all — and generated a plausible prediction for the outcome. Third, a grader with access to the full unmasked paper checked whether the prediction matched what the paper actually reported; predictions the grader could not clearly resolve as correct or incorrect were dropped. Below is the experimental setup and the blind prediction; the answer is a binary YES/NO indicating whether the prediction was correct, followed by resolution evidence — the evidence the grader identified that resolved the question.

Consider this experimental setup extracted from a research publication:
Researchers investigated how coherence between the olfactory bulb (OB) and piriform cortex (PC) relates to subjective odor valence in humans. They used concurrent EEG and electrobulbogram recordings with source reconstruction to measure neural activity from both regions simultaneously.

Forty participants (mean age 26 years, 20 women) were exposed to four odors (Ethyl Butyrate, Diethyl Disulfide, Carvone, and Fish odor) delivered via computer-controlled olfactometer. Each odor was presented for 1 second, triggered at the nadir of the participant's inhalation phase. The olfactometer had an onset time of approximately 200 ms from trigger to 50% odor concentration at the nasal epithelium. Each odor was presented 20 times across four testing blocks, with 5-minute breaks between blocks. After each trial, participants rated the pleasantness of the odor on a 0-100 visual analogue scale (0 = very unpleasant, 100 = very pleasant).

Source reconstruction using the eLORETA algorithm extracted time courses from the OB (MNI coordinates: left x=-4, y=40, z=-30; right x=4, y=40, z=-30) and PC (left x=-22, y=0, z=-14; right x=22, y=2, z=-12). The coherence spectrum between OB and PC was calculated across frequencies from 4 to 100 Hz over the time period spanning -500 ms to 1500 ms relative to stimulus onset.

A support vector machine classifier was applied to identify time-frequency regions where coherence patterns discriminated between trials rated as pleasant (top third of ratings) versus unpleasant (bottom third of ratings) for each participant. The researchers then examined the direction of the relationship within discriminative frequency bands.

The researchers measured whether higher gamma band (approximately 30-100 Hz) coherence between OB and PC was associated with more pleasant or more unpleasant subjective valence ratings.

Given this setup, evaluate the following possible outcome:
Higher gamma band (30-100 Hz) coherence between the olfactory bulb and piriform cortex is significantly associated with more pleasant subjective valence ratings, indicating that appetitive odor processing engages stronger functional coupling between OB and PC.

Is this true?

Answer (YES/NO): NO